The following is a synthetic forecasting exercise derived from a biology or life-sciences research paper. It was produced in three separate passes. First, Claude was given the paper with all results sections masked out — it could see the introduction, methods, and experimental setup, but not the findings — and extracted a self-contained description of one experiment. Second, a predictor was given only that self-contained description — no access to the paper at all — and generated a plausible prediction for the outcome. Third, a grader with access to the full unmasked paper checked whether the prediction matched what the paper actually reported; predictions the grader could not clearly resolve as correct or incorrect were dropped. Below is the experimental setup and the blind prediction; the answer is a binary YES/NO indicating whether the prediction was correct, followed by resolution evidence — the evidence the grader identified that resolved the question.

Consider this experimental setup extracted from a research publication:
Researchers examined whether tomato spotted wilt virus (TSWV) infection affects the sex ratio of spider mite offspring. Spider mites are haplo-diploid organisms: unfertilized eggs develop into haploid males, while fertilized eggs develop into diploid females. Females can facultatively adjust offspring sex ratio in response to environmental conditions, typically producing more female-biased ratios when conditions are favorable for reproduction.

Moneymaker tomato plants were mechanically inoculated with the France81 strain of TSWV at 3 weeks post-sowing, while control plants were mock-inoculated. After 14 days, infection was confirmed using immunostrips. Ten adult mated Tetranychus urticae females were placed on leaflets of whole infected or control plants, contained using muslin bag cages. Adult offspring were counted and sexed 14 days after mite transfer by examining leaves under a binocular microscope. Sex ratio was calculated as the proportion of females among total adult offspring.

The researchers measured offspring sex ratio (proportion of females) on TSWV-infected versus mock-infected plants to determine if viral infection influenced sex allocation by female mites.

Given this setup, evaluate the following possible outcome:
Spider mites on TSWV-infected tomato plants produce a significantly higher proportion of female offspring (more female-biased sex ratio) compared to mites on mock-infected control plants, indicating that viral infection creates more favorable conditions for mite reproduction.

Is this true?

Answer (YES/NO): NO